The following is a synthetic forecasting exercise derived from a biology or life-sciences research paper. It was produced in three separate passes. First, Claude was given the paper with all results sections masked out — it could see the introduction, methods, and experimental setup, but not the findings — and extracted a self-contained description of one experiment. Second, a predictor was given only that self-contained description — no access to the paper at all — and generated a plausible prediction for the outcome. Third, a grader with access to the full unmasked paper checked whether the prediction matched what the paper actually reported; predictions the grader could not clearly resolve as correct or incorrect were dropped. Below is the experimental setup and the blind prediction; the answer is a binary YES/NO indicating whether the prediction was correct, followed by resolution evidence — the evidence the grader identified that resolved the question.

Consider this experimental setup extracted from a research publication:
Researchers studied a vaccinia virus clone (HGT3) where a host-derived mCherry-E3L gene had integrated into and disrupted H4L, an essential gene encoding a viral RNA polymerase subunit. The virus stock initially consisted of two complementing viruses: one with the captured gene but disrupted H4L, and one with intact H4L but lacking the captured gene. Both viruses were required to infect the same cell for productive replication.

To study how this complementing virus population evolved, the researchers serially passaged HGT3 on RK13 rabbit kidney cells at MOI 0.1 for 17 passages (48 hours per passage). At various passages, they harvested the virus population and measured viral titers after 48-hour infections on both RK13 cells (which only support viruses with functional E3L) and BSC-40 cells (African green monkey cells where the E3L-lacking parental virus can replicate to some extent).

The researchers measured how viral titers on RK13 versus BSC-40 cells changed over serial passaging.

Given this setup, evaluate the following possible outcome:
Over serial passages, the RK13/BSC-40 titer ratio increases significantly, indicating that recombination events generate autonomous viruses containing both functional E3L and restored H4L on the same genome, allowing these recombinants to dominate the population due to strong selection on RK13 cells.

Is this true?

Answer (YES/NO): NO